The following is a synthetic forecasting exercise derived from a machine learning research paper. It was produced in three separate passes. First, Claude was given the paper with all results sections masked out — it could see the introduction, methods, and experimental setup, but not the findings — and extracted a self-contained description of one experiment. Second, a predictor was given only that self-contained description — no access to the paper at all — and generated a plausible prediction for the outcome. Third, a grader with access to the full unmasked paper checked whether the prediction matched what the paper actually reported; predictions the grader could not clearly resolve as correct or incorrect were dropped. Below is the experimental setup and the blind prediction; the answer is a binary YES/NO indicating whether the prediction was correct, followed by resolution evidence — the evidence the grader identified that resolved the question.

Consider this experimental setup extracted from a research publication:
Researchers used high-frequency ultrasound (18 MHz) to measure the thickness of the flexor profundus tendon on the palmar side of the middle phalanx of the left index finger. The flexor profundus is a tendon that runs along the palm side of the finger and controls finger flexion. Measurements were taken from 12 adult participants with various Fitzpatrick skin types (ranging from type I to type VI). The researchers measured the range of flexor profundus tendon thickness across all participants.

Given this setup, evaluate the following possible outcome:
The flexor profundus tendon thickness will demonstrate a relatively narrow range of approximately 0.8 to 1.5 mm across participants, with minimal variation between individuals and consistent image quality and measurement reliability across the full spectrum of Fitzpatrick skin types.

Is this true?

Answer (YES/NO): NO